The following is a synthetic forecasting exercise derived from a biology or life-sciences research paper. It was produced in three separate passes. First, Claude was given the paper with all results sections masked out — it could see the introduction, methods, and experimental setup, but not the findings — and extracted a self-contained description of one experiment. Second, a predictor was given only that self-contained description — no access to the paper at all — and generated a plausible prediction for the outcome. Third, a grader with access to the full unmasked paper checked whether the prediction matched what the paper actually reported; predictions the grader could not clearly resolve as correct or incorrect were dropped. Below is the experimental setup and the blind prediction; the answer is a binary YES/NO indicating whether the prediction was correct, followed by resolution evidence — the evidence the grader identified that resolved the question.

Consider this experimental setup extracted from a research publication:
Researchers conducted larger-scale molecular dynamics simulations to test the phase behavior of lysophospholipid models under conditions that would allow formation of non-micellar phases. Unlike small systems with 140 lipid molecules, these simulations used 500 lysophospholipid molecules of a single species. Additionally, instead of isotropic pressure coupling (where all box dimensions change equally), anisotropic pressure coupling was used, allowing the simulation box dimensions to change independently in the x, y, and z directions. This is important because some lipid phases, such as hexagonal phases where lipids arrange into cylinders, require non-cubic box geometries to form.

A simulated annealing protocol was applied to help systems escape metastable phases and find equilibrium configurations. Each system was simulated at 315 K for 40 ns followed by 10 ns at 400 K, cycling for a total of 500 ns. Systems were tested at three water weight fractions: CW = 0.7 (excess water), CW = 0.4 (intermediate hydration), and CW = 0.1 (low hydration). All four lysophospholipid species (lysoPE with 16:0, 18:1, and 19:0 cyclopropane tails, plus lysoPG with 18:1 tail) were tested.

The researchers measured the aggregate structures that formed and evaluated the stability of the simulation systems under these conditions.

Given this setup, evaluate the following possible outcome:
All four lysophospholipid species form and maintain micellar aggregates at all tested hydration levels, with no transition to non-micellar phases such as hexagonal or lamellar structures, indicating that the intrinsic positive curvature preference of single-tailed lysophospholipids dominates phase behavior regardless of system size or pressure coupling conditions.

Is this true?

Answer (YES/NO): NO